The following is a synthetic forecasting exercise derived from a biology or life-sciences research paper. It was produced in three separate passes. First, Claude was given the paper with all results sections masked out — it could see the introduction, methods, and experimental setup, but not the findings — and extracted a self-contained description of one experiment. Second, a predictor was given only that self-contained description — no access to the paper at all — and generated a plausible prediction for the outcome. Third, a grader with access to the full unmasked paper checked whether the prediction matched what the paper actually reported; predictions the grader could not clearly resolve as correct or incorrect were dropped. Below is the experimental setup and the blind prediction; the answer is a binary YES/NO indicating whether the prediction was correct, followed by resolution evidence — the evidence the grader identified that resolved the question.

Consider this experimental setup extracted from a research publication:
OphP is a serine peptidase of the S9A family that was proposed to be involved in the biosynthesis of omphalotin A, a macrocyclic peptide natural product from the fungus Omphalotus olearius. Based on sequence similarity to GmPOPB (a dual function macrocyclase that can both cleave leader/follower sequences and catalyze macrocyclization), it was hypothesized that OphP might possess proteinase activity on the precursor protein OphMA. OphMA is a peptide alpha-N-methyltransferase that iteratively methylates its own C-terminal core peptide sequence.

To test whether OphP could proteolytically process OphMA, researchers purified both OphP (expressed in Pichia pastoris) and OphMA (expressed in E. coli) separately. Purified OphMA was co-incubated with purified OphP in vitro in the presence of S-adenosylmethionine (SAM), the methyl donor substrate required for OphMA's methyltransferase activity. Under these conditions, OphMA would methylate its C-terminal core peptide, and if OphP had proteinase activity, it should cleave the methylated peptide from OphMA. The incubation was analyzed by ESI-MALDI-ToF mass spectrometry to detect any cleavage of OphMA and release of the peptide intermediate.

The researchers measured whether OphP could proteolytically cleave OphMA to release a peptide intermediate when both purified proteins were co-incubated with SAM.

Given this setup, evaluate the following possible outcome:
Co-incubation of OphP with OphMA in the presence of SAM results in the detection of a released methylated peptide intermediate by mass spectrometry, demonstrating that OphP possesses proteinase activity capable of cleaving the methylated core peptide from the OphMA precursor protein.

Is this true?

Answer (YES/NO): NO